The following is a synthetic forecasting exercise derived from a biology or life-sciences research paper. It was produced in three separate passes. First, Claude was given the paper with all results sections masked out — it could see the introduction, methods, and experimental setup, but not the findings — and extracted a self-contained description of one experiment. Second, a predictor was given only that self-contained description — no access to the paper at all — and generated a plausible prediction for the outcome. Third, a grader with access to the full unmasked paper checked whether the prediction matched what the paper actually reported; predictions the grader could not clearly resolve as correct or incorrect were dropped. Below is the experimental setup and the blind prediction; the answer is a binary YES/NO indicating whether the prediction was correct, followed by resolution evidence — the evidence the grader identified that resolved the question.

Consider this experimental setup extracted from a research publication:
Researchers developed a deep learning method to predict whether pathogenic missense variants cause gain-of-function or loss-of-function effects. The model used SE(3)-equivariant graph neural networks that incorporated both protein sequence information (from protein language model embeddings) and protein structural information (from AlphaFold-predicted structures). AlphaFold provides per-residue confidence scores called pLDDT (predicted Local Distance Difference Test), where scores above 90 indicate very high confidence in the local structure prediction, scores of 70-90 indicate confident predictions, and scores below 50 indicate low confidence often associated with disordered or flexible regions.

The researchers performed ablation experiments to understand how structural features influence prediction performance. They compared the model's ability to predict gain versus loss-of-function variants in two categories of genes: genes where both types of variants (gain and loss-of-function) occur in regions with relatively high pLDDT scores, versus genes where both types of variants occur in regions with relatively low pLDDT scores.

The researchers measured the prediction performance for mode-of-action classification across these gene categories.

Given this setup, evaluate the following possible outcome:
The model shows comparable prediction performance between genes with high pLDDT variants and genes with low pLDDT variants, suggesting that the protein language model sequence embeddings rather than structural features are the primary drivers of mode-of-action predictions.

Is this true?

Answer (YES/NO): NO